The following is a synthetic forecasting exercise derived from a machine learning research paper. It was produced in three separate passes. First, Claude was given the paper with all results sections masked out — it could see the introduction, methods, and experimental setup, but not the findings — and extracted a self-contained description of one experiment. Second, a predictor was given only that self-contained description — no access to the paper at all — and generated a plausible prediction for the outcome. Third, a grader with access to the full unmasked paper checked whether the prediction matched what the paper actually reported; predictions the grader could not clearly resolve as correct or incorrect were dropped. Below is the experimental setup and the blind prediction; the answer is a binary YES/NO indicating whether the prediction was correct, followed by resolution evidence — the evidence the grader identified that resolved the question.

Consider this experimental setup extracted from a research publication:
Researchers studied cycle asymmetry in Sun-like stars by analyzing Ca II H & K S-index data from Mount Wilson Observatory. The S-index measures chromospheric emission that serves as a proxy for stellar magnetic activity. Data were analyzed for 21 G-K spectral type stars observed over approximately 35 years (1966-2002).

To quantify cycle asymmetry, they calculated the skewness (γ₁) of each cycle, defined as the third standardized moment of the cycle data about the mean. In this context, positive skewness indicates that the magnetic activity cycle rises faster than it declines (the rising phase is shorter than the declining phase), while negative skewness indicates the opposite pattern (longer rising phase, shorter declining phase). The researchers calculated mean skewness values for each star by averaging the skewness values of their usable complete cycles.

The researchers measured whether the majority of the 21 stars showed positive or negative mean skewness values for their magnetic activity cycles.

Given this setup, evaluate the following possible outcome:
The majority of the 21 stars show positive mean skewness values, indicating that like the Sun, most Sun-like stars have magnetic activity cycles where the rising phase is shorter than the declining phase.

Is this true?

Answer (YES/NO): YES